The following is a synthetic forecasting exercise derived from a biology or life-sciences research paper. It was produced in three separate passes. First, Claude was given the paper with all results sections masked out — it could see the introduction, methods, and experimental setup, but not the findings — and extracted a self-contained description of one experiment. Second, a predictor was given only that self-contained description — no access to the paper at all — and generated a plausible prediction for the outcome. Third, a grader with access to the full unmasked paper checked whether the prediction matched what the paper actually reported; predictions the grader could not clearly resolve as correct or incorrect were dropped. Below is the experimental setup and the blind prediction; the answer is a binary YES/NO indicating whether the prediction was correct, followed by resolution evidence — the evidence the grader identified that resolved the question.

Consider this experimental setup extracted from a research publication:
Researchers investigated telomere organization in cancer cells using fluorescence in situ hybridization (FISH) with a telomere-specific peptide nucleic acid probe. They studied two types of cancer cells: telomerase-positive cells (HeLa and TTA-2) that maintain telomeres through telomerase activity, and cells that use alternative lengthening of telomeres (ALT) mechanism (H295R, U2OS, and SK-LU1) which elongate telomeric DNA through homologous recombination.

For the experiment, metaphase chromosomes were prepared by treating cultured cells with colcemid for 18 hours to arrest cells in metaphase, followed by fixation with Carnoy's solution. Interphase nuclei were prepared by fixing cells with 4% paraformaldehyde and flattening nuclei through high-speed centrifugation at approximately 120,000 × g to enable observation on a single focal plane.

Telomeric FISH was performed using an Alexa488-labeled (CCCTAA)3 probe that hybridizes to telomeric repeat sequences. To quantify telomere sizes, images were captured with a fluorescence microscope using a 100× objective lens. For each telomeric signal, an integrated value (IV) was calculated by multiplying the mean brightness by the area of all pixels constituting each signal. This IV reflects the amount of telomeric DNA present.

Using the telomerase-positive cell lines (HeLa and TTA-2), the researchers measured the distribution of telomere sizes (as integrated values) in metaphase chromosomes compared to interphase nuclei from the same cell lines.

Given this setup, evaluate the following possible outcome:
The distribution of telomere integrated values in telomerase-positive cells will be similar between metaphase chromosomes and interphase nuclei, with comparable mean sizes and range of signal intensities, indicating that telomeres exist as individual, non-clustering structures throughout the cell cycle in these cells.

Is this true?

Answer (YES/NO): YES